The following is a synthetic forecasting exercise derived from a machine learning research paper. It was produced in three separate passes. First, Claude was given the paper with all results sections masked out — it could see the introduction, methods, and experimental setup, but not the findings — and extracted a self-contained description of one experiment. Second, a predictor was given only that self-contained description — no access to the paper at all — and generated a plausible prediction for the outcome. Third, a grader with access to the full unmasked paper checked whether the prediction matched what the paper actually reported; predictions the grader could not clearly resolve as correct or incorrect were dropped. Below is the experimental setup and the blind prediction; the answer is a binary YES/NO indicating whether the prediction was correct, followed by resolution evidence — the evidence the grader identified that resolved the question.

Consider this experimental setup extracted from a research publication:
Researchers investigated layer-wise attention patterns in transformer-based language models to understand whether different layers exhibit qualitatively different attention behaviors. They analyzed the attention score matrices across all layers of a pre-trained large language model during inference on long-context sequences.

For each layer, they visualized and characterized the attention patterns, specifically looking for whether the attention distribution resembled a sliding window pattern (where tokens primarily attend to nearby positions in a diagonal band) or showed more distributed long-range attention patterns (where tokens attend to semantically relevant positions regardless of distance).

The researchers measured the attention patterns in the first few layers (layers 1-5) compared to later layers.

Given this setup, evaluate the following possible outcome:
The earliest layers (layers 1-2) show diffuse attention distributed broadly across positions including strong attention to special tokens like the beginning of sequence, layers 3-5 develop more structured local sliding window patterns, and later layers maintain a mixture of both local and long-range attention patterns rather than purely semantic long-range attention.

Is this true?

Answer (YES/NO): NO